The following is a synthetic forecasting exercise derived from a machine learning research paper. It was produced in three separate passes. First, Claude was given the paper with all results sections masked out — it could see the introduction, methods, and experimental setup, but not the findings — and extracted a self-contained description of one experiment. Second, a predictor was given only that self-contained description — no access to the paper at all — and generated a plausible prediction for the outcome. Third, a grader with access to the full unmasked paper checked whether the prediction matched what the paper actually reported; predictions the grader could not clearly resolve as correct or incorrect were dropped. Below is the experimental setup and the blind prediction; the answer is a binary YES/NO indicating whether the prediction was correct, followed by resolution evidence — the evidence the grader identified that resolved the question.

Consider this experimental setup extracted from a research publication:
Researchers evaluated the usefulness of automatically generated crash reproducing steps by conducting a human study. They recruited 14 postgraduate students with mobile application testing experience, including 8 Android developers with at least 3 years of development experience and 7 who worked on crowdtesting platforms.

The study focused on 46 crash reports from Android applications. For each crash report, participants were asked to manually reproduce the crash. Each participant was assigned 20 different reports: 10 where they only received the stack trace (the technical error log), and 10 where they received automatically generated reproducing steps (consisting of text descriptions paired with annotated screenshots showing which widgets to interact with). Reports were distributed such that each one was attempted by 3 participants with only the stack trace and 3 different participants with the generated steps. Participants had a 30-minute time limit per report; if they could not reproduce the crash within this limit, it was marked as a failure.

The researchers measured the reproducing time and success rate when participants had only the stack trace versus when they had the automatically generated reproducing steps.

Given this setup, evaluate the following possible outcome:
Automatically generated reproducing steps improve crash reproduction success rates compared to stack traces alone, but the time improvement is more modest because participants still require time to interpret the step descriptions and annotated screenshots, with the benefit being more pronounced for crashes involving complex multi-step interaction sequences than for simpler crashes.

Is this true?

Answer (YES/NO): NO